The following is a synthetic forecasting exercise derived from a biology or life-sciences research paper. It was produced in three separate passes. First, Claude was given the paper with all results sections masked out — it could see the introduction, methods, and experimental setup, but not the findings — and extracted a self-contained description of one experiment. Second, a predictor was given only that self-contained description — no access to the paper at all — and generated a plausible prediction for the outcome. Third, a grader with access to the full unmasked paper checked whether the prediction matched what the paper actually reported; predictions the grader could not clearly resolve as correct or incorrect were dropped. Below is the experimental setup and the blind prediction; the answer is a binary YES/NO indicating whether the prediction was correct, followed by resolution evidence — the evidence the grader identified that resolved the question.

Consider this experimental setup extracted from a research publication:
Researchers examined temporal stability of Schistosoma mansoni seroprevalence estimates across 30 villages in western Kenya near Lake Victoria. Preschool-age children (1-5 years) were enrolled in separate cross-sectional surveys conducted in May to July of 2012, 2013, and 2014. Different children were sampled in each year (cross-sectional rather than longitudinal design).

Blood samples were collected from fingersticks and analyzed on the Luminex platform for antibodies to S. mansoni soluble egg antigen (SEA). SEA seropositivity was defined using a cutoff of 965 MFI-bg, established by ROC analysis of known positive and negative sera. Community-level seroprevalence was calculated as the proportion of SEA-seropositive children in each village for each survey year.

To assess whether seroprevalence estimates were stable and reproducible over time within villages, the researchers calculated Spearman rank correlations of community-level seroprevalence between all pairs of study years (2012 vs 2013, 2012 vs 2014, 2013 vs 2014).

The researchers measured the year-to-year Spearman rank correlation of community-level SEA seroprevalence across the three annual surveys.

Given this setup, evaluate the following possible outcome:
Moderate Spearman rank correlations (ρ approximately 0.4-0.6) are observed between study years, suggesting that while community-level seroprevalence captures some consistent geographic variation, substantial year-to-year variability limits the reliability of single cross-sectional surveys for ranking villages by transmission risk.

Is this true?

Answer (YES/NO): NO